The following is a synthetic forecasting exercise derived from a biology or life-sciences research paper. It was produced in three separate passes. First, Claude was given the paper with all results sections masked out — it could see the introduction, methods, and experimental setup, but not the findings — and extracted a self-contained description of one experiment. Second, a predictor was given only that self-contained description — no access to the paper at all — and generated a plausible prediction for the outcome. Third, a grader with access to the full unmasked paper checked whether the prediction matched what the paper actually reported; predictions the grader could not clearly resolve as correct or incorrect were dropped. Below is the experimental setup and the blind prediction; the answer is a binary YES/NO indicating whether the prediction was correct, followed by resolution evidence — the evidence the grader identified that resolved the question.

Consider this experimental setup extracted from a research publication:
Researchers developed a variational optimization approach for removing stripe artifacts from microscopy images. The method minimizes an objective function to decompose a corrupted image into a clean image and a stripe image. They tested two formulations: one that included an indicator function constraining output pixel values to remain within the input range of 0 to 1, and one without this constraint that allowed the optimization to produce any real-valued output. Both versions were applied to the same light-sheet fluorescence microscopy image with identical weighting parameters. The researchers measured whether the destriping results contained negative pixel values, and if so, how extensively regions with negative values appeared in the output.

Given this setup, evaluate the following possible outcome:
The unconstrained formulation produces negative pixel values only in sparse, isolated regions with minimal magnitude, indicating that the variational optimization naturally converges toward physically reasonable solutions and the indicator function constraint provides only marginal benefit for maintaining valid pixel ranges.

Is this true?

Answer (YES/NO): NO